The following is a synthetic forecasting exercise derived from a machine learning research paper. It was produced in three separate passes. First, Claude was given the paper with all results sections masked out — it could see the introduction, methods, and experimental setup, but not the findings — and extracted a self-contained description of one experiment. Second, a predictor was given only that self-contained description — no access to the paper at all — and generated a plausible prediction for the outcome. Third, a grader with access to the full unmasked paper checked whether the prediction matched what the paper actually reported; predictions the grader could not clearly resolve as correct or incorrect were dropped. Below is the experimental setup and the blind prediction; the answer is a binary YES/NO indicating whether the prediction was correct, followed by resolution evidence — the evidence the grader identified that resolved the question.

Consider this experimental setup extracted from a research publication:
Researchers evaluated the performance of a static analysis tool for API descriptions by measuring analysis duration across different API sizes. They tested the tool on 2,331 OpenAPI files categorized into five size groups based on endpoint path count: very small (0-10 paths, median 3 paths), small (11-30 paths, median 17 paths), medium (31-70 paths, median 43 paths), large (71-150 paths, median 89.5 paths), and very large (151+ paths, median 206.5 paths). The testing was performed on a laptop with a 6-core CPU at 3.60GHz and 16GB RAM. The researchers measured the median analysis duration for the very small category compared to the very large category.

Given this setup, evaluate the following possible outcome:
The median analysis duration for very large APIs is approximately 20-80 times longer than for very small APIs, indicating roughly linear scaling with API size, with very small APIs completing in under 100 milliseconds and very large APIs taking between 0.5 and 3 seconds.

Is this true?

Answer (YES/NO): NO